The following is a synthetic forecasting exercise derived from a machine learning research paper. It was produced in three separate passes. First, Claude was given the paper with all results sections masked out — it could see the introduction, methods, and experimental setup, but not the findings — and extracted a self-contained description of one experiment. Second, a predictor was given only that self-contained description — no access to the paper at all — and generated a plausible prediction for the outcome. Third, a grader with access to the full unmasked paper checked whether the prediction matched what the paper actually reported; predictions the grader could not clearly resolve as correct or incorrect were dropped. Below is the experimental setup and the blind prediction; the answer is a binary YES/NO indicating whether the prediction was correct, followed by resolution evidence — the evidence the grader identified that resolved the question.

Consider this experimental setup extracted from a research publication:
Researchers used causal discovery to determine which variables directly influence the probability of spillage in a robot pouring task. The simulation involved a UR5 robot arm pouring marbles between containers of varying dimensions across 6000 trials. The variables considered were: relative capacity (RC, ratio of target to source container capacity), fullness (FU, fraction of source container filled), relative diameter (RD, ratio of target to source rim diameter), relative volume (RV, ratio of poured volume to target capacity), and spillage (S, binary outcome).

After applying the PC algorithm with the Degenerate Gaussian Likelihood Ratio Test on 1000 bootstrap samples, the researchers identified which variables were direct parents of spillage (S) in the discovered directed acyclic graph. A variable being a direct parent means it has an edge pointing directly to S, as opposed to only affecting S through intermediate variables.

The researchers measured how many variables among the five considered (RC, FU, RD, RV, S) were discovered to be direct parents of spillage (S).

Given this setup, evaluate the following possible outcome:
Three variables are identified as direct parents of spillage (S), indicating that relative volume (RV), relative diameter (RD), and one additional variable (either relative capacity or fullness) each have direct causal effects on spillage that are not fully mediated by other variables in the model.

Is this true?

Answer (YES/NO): YES